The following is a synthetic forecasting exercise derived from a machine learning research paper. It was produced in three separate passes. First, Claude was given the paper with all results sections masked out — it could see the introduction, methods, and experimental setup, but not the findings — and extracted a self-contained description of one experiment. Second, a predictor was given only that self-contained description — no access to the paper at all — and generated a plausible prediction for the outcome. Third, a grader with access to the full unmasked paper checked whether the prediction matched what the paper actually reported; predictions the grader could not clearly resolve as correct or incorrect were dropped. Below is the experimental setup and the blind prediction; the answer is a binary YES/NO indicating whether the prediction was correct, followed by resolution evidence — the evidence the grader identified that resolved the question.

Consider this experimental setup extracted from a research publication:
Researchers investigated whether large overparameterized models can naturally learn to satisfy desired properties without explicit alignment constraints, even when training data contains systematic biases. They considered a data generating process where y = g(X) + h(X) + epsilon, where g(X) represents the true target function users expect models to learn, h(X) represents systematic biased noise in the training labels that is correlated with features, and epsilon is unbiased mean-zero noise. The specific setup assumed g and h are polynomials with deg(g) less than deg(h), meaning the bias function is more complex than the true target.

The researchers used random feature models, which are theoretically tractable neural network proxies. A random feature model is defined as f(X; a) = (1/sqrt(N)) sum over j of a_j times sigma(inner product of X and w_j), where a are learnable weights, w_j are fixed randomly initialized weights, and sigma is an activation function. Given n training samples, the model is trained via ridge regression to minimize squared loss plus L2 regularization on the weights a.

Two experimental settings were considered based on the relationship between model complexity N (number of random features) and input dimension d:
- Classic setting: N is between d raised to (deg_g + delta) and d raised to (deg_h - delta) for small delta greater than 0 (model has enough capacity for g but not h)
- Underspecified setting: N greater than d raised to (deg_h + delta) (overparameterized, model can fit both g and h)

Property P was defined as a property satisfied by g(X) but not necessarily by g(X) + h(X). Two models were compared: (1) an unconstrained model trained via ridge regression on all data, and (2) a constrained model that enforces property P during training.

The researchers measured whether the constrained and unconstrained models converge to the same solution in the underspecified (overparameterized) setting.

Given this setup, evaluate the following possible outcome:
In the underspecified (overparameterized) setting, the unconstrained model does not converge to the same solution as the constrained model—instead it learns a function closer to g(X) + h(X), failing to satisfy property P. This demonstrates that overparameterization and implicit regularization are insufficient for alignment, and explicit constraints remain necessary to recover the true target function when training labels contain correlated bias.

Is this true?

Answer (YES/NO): YES